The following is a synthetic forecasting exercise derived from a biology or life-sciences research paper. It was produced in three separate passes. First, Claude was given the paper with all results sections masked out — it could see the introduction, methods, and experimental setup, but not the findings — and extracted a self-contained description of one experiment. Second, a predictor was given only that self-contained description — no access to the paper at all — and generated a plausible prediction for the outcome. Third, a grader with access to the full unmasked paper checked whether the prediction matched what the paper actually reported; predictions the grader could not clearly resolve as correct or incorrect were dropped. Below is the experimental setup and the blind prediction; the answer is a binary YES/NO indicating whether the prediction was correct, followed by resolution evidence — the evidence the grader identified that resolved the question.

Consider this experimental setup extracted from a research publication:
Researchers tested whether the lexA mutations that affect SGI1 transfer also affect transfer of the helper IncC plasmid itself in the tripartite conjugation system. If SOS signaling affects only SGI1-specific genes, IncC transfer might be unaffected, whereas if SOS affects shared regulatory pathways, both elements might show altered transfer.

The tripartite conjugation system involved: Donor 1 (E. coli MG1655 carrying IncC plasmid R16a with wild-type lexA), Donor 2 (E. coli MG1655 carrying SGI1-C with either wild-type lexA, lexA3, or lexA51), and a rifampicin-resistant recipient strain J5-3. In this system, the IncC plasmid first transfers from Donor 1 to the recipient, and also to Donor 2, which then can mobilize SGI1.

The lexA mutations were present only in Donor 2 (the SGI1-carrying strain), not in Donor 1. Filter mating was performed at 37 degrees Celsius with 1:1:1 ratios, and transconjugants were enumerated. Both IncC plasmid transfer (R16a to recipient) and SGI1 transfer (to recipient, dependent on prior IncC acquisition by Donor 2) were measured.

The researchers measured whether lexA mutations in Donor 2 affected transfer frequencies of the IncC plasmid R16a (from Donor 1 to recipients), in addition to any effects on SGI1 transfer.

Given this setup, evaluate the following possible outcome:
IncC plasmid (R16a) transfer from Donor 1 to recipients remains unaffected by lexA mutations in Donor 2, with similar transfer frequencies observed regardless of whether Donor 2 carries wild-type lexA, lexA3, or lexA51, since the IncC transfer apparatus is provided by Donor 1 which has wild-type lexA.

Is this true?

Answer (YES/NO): YES